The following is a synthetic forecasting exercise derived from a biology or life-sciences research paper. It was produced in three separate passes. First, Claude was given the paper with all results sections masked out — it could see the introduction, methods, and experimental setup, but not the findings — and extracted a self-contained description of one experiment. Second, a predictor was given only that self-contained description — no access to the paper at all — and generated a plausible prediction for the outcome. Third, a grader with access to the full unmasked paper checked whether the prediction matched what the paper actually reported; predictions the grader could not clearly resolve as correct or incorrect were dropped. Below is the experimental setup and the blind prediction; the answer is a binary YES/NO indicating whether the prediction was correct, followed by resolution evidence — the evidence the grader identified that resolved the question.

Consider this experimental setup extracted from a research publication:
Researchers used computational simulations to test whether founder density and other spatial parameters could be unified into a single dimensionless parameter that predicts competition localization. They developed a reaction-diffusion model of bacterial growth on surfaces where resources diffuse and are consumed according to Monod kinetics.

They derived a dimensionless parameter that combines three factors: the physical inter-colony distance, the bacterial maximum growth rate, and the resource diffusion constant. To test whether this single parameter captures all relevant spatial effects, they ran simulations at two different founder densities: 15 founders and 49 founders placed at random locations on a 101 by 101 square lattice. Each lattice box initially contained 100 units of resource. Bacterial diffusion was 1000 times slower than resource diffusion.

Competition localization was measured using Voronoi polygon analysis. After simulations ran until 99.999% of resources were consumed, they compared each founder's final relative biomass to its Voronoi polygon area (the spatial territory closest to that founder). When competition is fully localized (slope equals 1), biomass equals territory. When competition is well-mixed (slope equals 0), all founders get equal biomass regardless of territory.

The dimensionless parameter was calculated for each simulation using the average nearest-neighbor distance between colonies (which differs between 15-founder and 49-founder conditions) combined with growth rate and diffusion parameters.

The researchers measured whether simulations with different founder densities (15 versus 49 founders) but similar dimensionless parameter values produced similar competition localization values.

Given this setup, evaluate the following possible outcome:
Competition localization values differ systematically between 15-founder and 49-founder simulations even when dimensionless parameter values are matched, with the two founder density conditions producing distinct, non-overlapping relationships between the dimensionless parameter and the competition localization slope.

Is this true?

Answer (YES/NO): NO